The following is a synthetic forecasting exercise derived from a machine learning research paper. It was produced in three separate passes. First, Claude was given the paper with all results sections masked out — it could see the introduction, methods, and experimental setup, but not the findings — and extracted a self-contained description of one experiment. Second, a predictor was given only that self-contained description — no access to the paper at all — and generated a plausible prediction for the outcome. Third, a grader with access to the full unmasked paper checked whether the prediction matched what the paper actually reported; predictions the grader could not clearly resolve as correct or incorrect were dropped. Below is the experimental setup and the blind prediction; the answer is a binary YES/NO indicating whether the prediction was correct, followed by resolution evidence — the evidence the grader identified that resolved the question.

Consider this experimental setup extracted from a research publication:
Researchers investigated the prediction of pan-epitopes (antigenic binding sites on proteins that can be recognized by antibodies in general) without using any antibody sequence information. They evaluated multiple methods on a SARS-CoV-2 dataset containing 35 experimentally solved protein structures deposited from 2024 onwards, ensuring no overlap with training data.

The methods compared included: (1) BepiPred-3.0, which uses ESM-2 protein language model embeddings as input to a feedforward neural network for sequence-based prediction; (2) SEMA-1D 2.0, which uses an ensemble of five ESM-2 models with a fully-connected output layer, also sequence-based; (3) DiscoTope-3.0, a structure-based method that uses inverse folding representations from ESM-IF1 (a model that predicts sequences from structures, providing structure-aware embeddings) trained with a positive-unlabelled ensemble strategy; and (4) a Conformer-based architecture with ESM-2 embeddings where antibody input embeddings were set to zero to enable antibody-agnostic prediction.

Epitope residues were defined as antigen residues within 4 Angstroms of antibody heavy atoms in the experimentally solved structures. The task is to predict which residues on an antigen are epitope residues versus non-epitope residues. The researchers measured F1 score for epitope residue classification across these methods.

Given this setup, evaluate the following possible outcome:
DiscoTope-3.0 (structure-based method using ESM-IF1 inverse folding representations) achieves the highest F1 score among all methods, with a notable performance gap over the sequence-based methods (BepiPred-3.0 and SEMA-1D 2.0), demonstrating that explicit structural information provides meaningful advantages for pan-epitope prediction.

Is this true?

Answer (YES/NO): YES